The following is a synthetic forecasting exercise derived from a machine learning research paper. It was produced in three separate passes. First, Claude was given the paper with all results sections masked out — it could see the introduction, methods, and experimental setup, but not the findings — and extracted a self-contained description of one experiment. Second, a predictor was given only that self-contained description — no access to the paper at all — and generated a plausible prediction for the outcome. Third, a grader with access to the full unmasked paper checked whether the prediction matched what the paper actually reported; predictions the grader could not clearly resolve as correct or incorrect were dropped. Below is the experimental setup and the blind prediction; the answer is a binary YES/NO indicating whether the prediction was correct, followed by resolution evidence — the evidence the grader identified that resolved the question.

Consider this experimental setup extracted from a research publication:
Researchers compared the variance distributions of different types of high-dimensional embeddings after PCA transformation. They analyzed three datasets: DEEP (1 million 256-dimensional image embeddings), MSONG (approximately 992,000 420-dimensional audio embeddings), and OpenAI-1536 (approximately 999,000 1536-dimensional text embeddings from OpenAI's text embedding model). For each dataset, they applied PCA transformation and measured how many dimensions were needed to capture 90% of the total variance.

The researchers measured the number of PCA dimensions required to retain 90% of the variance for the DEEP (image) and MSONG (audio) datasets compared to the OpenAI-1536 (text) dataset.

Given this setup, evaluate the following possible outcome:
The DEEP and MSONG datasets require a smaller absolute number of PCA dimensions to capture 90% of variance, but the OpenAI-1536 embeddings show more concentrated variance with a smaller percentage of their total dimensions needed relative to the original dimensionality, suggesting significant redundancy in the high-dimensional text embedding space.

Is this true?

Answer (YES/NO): NO